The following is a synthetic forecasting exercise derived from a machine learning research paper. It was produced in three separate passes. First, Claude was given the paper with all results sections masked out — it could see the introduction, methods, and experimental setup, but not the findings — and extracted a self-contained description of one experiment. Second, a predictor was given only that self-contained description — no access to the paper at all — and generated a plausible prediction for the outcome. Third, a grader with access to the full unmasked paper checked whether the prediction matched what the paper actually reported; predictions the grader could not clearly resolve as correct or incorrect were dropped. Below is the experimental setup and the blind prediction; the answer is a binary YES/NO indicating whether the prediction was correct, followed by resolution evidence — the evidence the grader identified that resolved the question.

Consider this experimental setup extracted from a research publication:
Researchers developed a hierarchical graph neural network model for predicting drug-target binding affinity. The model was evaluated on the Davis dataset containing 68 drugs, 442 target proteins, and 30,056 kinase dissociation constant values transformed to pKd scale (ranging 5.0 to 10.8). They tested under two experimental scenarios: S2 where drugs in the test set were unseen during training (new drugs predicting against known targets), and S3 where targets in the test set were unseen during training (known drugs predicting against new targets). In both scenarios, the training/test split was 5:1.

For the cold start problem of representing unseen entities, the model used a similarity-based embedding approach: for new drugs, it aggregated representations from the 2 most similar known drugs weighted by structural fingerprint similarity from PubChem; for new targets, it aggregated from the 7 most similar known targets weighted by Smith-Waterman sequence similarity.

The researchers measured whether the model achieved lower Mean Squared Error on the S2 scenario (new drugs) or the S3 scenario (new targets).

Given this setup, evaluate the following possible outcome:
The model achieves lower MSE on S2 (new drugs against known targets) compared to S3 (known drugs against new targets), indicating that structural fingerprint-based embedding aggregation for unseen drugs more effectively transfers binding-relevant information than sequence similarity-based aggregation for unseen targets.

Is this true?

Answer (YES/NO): NO